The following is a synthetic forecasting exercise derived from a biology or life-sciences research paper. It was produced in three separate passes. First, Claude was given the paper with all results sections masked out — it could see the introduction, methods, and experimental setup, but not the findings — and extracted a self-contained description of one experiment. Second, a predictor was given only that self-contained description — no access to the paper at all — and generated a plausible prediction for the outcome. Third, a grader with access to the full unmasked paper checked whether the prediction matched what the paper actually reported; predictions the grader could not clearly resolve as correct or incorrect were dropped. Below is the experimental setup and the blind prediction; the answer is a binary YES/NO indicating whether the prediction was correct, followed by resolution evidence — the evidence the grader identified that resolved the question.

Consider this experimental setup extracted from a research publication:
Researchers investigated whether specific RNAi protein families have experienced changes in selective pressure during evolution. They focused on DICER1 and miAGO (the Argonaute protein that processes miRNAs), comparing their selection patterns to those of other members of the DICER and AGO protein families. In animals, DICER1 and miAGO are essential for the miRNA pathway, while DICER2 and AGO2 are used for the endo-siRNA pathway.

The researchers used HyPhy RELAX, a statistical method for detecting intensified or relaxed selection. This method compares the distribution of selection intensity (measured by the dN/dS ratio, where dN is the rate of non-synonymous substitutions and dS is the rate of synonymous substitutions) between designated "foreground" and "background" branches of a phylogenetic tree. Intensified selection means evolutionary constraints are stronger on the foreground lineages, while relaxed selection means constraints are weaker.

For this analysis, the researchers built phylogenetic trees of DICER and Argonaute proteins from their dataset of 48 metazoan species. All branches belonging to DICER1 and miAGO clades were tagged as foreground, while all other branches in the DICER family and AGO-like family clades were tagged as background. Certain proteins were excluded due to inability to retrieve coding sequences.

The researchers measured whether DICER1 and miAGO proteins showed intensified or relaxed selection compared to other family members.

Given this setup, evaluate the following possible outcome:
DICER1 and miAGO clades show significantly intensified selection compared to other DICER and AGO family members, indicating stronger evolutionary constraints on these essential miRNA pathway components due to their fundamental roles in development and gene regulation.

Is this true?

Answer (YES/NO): YES